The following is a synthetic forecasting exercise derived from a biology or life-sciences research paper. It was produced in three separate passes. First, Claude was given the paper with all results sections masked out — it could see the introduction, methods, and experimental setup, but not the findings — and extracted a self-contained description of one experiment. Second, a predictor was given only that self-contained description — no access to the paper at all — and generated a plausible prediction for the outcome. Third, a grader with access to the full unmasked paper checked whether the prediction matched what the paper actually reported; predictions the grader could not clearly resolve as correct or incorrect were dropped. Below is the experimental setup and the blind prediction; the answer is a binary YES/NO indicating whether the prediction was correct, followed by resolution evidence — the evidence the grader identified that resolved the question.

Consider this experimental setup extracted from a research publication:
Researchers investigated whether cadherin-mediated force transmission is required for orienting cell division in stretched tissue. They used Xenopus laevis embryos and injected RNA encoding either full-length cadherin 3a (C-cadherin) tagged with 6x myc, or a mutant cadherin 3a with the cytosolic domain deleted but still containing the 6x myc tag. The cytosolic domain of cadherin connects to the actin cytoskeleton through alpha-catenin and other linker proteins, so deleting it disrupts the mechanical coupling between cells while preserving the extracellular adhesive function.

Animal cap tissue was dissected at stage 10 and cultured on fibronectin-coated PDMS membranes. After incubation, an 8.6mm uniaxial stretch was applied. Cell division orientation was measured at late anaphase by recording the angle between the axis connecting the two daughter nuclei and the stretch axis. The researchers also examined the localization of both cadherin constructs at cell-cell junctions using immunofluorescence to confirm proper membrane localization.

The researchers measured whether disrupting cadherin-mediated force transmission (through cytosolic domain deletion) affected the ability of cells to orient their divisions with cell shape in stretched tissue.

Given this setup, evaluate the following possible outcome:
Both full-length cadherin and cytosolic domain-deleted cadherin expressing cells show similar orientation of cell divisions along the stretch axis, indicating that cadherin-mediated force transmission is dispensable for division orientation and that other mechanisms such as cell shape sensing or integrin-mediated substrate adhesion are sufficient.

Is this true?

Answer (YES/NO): NO